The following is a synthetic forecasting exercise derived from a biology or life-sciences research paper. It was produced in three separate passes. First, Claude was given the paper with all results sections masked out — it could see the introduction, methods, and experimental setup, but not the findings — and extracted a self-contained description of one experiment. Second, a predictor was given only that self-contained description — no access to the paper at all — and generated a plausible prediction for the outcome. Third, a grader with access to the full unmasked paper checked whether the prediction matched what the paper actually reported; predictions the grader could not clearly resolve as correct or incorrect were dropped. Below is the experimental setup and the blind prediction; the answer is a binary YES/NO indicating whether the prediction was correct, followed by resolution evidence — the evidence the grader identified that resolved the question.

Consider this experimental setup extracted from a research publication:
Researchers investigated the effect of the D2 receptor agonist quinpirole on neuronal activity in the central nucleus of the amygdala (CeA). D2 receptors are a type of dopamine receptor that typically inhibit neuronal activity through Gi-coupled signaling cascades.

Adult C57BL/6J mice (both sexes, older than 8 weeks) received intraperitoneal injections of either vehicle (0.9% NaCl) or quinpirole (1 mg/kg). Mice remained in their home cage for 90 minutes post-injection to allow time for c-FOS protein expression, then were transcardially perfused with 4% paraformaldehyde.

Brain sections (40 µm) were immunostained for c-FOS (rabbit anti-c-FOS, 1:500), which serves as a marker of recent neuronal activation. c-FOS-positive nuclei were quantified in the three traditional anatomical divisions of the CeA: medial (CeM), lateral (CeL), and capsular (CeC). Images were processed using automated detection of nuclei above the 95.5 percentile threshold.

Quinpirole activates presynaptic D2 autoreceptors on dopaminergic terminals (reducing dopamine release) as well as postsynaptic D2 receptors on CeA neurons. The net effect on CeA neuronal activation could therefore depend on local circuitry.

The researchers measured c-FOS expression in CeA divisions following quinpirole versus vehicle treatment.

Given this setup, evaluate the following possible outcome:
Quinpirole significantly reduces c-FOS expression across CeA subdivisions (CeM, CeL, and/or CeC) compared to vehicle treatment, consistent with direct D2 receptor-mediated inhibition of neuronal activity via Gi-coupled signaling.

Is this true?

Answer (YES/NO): NO